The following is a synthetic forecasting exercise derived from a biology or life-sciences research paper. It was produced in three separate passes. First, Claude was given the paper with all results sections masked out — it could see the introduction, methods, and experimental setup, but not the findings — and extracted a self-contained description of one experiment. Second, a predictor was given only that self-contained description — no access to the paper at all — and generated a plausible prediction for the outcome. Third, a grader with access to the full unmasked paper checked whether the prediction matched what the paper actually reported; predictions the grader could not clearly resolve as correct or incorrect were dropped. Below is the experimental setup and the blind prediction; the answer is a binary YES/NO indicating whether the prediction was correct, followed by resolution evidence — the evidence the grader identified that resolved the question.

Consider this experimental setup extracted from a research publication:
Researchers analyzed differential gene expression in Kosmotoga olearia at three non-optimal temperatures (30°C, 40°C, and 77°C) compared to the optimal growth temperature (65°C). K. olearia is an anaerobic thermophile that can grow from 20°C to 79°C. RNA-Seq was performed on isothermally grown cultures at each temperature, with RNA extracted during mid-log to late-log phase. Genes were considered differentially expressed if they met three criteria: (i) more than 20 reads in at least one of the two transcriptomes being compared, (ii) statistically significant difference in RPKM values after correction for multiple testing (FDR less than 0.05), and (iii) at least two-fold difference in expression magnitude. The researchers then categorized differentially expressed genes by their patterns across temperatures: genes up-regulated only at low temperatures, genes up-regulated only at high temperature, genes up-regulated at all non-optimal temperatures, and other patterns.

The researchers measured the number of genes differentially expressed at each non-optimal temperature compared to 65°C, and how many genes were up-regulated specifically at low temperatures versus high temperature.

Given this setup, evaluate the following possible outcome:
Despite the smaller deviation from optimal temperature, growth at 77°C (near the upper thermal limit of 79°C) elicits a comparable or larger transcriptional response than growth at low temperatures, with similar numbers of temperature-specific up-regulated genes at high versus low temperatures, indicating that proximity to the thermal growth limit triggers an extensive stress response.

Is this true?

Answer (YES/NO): NO